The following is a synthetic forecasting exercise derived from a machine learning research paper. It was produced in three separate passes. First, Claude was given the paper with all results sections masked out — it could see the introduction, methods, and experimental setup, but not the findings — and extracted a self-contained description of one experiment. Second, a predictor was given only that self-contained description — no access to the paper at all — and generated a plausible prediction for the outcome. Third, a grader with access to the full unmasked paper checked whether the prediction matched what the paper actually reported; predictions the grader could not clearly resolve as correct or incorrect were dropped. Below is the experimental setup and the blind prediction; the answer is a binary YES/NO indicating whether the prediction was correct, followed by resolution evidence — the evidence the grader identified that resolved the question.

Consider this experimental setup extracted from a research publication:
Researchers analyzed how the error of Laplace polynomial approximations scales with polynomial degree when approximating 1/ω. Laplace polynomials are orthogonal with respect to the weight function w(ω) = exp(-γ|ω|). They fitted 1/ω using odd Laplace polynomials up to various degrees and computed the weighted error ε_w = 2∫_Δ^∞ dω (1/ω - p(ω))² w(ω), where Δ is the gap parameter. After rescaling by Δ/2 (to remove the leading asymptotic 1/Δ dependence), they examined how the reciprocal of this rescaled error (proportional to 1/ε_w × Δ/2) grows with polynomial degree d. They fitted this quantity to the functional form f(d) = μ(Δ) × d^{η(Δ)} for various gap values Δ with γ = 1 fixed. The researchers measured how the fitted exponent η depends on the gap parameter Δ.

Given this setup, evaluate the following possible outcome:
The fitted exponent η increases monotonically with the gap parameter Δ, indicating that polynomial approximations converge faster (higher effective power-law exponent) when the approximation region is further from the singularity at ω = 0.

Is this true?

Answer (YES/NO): YES